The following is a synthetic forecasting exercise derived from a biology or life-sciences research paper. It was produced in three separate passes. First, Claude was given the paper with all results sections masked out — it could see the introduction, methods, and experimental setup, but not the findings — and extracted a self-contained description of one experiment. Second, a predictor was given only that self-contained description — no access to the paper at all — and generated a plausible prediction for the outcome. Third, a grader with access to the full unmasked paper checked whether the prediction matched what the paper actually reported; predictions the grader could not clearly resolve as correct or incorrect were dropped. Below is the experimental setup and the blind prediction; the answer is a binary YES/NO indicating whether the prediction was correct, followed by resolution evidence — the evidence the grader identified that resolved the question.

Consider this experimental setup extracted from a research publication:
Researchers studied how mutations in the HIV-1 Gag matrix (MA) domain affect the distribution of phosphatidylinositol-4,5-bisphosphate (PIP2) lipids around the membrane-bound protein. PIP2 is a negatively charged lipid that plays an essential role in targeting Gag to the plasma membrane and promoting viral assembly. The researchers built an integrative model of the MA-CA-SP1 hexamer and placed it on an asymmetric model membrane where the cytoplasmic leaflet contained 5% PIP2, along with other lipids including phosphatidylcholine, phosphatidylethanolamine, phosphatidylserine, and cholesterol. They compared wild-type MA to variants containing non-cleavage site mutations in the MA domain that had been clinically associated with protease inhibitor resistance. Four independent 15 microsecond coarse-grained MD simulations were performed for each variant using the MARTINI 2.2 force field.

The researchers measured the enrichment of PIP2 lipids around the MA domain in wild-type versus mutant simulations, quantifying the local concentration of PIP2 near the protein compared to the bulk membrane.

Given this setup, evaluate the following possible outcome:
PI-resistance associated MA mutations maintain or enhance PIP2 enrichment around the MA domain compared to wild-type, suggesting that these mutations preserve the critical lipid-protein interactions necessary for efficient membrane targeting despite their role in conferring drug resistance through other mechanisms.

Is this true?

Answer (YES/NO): YES